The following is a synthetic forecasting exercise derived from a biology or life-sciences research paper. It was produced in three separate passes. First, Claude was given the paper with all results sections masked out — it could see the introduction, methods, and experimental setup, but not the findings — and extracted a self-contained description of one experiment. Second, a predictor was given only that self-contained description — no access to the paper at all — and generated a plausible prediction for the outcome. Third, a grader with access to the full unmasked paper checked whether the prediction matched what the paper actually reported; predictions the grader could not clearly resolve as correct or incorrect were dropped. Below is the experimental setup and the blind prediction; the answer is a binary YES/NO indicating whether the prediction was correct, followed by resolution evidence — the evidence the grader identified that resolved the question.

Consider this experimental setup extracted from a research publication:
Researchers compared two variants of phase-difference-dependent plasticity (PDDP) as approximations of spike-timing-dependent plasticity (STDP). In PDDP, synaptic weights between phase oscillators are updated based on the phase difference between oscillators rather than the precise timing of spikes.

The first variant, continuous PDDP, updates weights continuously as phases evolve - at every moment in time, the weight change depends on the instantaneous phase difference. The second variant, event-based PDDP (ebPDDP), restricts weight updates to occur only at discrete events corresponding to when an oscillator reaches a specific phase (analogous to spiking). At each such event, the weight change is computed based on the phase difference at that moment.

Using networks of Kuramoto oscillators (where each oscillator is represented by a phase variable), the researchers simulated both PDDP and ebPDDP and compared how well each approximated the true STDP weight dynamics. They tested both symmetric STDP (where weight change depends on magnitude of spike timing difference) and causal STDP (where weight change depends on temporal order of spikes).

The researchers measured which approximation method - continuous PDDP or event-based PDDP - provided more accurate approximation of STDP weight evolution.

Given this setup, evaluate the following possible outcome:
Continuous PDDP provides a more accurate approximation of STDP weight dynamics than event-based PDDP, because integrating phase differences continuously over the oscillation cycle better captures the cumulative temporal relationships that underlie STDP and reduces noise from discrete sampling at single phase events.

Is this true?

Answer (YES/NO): NO